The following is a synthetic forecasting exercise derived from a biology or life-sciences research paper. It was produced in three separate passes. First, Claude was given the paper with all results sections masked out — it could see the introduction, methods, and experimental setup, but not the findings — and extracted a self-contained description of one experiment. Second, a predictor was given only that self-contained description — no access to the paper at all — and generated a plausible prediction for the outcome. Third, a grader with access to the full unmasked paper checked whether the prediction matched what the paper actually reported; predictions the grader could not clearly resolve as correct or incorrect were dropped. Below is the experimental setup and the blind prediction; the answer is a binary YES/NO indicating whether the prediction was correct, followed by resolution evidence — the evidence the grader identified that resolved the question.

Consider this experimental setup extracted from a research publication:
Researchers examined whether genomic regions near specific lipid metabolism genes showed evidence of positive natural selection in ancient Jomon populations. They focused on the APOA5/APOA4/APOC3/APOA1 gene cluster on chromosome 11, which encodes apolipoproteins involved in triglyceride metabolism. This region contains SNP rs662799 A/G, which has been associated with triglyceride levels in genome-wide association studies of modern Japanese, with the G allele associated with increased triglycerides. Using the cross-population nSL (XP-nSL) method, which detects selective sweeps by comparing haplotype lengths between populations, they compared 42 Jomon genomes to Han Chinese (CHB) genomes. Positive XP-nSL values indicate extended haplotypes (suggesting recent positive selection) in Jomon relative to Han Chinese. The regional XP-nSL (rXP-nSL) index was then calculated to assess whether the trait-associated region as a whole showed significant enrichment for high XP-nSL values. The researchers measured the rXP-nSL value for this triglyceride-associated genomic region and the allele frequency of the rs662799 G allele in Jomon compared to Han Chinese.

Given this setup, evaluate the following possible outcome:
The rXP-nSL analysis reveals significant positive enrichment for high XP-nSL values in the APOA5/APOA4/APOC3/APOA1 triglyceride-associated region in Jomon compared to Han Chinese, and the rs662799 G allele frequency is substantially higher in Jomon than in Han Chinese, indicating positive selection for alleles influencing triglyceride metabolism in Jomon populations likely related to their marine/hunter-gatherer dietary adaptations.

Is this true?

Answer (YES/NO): YES